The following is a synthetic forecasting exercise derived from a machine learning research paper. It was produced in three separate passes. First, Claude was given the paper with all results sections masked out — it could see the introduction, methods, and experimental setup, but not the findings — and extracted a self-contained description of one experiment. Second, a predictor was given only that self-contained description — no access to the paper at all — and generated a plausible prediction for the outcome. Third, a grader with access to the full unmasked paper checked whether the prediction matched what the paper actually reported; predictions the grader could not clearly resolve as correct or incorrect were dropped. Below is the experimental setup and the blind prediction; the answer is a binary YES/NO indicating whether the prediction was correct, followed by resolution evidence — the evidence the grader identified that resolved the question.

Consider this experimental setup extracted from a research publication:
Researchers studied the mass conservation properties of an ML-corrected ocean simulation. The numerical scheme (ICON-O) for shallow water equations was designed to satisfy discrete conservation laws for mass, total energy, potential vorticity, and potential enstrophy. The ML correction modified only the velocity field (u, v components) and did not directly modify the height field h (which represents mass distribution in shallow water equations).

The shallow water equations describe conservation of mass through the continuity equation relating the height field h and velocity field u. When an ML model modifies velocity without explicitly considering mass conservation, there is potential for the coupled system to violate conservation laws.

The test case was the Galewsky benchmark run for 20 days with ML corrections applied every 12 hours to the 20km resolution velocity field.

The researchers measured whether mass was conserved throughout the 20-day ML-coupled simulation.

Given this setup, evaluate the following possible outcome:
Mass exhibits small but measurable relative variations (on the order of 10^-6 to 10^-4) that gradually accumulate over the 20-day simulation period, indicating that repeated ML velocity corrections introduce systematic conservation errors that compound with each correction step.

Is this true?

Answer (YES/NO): NO